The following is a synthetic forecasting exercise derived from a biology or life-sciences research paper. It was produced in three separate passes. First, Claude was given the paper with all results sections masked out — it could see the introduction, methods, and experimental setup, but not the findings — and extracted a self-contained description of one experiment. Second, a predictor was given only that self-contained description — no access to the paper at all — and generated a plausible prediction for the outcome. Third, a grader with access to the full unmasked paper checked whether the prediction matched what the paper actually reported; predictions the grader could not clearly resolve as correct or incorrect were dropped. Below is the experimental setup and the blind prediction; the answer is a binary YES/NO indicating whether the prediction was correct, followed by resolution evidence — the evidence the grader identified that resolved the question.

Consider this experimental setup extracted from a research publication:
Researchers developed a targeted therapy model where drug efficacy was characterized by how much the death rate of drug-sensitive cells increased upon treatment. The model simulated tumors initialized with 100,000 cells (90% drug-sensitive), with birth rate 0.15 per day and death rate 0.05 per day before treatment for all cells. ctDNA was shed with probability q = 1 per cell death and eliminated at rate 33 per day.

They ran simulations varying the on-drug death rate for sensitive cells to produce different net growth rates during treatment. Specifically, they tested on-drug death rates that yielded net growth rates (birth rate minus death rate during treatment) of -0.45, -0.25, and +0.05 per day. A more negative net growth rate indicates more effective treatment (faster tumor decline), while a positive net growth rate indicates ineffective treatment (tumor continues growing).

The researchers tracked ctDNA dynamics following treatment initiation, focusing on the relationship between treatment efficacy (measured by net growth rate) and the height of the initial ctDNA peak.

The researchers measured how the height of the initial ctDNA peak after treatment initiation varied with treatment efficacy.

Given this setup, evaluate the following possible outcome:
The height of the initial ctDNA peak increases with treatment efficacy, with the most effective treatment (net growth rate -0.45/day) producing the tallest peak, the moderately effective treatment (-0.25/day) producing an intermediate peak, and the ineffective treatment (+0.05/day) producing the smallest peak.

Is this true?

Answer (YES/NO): YES